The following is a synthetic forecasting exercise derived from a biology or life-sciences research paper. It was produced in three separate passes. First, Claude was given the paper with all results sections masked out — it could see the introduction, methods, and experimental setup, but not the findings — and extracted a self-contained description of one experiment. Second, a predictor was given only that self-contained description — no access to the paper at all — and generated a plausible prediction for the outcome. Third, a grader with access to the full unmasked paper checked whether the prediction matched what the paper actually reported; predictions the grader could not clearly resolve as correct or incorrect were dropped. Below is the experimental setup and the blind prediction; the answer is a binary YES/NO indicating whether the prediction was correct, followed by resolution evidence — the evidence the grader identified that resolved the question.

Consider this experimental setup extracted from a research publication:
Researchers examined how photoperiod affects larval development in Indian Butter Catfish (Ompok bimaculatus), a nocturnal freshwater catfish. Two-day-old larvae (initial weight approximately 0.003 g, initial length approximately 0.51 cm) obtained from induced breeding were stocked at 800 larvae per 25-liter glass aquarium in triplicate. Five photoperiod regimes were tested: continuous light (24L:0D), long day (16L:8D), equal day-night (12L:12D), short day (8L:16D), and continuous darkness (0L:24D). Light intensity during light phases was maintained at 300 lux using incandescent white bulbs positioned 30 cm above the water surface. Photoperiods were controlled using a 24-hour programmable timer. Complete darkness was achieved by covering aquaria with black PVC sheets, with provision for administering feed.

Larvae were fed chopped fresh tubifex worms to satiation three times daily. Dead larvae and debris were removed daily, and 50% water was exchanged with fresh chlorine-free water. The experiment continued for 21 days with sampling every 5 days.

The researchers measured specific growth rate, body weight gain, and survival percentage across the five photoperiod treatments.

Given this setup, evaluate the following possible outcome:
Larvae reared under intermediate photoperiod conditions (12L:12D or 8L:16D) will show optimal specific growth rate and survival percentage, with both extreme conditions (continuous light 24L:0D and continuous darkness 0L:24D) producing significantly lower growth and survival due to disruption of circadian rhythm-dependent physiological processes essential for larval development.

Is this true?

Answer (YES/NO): NO